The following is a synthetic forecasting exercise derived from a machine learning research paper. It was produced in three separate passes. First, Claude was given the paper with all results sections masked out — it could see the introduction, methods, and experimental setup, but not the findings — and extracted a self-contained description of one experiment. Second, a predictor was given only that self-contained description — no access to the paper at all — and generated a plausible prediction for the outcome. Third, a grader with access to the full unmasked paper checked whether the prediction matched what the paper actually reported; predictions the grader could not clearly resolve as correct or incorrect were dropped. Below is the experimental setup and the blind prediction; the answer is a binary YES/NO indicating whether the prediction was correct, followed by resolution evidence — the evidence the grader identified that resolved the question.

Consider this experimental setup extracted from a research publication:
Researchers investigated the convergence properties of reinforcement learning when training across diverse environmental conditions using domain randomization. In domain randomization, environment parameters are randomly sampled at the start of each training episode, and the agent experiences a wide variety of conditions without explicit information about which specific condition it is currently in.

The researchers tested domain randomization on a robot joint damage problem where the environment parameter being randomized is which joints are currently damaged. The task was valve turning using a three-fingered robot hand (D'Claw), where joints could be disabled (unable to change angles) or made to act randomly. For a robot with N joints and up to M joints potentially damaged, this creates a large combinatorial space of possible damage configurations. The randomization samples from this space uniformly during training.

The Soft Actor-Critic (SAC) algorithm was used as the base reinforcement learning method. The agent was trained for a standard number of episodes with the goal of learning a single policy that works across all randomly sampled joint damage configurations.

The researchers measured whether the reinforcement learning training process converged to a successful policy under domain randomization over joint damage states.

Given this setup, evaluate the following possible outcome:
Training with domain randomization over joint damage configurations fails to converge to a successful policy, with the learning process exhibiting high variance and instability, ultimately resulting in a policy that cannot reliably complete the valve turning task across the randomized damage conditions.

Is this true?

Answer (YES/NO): YES